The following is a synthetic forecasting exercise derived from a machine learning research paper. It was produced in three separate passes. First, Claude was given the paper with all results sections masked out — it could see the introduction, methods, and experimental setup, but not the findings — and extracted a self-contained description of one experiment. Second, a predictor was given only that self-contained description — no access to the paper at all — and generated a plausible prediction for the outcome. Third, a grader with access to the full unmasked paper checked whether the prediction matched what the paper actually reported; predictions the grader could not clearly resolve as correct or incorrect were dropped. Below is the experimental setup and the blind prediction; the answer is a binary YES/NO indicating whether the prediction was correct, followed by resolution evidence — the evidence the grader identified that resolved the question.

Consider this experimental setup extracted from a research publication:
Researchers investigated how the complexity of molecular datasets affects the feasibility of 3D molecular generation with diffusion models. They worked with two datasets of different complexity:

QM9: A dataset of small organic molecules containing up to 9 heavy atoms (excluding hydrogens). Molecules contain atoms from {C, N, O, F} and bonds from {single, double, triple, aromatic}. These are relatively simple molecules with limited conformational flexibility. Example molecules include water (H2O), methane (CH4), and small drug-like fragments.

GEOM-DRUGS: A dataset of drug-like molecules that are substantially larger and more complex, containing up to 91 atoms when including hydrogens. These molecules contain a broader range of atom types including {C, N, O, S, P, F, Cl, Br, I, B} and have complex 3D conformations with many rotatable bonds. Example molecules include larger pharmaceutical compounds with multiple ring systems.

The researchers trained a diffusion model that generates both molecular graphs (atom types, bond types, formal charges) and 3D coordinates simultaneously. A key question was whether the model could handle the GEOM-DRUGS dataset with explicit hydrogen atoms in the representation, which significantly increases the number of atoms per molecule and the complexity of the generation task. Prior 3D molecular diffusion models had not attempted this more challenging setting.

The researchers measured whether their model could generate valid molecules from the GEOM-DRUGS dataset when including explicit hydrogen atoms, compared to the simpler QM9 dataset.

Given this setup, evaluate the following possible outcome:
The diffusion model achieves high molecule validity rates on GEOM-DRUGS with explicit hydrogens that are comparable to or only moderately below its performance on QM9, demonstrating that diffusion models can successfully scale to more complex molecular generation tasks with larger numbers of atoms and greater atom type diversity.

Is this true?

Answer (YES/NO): NO